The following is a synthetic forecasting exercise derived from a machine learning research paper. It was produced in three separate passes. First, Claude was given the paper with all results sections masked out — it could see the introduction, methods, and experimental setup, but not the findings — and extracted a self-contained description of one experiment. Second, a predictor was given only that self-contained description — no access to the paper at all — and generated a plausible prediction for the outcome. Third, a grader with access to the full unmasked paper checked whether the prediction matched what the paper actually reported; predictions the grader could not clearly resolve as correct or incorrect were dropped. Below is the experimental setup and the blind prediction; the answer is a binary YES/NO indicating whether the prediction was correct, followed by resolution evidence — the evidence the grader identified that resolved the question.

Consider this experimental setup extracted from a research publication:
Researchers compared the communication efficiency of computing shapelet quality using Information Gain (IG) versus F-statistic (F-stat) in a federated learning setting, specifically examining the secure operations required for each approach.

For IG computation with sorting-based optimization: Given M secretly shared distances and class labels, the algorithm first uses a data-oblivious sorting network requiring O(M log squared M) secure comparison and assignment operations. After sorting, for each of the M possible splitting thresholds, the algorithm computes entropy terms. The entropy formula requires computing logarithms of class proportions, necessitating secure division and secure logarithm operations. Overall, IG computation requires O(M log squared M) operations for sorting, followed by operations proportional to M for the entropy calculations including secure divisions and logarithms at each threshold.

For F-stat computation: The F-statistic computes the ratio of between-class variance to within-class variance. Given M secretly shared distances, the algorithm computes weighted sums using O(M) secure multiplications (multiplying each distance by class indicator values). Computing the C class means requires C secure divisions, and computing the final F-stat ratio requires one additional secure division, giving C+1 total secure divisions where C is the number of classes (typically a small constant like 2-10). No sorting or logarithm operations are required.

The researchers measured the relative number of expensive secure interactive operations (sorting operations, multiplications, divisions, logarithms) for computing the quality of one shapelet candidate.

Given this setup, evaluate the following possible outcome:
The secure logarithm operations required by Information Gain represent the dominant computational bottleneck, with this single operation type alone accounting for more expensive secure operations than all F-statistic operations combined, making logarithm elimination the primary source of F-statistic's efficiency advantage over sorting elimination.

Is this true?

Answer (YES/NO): NO